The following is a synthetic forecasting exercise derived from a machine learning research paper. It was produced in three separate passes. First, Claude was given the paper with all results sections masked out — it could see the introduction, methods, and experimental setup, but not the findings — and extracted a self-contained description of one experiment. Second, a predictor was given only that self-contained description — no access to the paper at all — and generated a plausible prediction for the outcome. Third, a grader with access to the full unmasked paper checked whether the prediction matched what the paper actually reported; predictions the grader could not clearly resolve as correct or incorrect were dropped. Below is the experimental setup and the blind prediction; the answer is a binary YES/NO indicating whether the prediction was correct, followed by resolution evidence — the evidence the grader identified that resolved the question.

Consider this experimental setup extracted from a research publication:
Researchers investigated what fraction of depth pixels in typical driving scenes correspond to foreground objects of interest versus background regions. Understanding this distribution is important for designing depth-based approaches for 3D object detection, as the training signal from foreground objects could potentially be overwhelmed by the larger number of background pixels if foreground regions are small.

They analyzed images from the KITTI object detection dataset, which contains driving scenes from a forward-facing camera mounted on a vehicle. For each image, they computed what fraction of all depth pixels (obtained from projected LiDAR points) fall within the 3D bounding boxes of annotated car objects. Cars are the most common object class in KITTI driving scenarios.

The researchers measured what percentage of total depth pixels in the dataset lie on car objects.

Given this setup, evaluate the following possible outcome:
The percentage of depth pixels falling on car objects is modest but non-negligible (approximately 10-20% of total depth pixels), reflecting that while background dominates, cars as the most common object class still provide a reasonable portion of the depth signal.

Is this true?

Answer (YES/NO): YES